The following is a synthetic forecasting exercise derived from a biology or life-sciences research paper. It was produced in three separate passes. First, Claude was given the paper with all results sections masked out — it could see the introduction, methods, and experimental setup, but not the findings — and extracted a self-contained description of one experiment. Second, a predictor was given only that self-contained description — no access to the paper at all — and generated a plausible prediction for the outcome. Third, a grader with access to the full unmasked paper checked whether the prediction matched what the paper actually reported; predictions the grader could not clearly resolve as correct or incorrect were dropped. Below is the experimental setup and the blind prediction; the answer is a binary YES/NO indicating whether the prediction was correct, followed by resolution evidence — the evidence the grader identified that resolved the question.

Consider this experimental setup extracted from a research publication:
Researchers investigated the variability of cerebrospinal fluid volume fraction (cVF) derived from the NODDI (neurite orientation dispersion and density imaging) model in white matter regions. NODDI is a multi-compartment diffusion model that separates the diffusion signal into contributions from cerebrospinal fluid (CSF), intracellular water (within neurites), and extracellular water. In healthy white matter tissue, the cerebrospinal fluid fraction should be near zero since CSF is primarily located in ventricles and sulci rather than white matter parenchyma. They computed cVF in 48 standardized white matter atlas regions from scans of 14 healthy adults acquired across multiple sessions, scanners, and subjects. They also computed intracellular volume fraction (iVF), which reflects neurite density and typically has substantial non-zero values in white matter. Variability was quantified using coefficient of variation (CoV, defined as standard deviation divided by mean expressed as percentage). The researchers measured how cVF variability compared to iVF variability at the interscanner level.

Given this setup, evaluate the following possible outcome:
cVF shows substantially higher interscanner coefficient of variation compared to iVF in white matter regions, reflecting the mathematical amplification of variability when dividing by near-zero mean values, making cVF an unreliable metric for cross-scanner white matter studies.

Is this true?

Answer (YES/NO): YES